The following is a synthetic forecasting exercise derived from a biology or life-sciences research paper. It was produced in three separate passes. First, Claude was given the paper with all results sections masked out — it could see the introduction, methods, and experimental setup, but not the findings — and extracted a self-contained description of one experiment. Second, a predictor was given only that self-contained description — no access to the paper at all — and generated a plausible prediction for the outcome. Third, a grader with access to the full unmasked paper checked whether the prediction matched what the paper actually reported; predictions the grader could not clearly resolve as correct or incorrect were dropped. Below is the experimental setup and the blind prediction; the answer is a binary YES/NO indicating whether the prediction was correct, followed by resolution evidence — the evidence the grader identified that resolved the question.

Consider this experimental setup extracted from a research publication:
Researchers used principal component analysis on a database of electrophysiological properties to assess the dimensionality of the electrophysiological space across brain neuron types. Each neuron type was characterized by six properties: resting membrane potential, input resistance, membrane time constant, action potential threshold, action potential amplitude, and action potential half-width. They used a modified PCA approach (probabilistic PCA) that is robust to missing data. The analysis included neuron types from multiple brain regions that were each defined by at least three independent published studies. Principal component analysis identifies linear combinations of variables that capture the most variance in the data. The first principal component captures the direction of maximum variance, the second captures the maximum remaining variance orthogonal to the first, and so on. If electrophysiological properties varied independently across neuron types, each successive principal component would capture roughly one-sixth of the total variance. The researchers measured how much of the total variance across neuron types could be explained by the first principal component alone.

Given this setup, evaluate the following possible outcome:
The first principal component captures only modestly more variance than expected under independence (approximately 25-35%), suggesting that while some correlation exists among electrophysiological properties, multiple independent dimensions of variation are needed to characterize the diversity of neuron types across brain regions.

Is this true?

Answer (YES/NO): NO